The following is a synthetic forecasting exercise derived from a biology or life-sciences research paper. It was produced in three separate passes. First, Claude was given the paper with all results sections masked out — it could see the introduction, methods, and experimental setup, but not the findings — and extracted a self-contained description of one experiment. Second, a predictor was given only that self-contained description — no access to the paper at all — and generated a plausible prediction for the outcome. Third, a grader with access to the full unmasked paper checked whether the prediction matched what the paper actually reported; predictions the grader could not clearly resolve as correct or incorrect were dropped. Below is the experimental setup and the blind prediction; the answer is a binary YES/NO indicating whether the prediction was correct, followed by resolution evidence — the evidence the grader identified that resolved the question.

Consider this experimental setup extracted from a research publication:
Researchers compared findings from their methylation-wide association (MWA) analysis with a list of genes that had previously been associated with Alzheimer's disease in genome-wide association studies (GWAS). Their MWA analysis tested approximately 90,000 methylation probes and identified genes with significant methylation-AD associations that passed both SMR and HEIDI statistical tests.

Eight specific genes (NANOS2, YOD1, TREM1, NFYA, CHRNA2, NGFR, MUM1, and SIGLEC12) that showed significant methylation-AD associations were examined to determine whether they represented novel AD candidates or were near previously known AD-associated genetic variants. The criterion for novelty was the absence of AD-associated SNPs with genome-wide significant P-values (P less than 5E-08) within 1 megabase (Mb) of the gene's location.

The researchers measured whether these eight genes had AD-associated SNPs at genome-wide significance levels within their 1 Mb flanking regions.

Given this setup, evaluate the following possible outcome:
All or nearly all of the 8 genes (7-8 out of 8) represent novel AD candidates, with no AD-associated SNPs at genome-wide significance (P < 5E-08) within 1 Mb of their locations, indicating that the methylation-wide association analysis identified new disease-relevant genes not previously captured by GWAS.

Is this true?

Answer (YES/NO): NO